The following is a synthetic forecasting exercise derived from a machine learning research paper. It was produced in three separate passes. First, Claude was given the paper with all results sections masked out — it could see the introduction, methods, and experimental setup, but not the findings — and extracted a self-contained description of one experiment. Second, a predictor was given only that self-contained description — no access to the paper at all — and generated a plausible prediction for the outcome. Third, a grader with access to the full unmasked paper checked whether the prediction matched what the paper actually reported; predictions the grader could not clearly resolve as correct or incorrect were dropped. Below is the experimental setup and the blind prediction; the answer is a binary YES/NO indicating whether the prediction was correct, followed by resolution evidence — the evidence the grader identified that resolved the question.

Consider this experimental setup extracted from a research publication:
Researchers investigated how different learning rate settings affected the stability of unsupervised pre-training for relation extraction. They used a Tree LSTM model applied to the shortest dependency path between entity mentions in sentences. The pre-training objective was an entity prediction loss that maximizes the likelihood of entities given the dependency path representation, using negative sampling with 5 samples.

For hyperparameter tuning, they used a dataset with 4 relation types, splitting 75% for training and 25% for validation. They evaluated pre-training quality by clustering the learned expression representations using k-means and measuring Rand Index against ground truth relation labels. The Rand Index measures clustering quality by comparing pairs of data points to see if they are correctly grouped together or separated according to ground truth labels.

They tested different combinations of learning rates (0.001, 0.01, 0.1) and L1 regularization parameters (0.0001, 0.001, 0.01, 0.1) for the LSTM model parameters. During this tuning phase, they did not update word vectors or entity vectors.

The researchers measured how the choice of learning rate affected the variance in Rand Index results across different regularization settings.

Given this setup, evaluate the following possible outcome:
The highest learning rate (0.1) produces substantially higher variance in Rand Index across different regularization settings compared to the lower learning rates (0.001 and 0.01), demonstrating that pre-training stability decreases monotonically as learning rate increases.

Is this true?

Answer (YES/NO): NO